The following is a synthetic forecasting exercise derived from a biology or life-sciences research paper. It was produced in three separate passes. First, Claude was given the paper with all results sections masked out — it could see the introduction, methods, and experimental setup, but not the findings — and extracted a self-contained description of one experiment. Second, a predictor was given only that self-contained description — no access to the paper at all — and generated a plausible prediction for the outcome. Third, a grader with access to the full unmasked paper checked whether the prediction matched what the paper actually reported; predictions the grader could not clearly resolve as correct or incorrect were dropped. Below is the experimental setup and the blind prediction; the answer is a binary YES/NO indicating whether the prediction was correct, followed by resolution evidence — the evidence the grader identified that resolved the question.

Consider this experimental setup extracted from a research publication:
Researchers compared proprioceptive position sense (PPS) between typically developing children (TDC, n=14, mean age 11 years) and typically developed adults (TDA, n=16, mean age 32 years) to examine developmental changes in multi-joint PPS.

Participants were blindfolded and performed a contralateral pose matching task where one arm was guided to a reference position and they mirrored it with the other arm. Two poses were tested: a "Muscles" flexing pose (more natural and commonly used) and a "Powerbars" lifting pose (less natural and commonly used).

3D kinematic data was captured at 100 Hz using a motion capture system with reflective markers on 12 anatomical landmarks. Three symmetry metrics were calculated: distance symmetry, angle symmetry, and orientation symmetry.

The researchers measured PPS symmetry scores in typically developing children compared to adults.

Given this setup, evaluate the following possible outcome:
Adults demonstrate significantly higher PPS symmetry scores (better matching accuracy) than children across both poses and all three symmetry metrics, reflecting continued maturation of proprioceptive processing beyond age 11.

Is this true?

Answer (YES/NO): NO